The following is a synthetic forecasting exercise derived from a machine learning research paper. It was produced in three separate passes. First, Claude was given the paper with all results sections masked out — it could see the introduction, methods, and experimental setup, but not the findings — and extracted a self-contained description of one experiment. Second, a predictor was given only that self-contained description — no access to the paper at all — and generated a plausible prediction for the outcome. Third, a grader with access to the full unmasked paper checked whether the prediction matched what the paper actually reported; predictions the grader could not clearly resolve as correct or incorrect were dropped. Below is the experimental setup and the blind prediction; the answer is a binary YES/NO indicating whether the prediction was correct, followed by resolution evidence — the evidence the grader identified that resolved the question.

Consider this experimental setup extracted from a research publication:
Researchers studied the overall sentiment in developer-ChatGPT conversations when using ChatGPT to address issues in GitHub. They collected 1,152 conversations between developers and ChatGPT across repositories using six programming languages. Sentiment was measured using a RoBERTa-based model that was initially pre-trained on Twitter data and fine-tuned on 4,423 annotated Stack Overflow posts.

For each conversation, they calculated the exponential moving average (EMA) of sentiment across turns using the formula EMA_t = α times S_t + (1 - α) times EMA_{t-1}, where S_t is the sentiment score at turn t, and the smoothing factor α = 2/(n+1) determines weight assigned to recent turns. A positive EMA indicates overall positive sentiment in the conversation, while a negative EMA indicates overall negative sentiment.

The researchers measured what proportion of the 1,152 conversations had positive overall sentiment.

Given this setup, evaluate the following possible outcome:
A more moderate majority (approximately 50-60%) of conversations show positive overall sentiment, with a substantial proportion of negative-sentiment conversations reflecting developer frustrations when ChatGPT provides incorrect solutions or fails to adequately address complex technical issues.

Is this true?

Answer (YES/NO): NO